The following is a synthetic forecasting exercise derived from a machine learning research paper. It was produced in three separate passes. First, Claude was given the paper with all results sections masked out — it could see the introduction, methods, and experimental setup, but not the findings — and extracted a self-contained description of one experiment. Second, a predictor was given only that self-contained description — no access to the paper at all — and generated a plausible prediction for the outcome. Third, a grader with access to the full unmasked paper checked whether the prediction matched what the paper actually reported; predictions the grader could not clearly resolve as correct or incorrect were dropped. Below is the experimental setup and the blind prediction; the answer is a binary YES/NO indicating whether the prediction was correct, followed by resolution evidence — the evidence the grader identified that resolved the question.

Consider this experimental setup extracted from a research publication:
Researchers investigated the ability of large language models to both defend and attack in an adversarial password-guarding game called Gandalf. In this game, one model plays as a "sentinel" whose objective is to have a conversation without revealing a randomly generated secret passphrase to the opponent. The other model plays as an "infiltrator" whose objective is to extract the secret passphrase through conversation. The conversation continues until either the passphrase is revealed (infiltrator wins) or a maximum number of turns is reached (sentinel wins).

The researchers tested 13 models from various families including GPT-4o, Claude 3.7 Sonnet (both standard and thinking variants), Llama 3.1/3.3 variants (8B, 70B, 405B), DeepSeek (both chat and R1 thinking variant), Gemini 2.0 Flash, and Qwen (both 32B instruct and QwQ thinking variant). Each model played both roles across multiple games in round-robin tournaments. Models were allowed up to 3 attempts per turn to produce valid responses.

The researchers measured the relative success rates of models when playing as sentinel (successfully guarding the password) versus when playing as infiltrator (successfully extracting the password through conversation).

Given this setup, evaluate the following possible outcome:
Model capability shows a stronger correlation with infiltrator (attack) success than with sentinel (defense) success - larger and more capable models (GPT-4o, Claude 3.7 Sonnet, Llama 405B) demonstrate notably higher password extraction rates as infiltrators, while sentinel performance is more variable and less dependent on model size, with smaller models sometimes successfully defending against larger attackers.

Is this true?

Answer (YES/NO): NO